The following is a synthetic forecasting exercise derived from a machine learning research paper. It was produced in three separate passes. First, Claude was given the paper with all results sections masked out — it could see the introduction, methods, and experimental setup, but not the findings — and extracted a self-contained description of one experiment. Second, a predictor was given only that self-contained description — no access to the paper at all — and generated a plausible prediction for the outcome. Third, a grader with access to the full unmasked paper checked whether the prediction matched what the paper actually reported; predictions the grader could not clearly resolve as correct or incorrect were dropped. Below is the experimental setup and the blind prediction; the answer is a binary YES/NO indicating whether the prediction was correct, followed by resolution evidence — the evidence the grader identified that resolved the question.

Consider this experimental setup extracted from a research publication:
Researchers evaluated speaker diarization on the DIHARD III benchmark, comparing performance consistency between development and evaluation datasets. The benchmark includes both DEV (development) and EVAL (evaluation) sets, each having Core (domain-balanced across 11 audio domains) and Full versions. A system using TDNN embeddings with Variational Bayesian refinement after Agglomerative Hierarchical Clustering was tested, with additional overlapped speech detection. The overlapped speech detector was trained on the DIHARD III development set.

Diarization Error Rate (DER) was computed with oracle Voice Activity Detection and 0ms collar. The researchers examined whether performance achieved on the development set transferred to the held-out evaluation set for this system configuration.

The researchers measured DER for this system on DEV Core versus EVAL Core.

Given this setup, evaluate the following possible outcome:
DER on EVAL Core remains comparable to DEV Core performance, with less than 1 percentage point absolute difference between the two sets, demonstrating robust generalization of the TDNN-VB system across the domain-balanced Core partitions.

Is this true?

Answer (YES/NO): NO